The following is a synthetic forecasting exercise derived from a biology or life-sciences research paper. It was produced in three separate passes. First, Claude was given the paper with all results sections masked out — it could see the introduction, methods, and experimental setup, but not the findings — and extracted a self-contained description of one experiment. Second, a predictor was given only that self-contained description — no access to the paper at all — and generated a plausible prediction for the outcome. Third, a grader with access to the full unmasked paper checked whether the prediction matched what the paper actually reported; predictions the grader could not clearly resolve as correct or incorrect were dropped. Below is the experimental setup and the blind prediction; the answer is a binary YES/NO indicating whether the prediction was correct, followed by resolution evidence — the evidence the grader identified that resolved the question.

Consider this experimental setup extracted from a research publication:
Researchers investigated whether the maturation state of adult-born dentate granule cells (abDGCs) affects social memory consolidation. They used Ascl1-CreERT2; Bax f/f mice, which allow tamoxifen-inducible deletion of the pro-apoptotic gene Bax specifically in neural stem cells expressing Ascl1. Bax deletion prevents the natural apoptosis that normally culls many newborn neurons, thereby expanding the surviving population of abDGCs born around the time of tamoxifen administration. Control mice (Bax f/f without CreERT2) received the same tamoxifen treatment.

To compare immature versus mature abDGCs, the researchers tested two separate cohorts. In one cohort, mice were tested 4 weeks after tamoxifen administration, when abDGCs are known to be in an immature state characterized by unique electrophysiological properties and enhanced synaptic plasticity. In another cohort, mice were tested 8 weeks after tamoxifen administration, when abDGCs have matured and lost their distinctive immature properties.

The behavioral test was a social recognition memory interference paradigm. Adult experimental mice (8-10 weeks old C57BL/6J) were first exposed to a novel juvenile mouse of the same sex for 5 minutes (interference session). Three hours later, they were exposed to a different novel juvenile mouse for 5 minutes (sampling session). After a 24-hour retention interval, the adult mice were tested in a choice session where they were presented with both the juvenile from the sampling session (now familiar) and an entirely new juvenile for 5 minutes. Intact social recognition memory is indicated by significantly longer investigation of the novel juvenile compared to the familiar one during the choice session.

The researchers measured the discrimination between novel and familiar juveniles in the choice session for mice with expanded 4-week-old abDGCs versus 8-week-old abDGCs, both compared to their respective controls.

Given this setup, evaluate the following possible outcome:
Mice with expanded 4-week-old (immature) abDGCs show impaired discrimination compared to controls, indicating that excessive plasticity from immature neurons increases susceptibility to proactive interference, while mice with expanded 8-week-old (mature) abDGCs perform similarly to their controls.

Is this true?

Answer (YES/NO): NO